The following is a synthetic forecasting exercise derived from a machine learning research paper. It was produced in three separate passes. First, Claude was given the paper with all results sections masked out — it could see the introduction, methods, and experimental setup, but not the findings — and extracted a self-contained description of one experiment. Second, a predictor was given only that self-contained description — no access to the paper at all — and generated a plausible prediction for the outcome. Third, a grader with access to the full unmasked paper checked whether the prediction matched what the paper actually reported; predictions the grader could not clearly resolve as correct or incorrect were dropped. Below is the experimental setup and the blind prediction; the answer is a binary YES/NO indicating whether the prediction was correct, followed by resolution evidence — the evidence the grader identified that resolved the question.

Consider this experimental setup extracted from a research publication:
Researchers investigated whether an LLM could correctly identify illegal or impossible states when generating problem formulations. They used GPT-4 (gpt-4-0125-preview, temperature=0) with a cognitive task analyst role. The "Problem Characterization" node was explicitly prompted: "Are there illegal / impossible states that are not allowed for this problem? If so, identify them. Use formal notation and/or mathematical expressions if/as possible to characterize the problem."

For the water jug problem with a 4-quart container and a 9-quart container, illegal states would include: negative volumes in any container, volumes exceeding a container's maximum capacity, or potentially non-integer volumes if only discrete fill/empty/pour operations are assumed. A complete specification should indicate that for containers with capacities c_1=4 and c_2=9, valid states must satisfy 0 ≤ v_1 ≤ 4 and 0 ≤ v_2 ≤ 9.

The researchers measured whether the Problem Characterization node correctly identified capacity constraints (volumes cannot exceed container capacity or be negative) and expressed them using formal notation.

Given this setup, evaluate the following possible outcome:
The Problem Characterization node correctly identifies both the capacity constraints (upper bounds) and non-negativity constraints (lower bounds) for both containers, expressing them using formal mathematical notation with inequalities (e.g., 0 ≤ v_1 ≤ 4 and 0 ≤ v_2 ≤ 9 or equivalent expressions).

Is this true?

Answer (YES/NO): YES